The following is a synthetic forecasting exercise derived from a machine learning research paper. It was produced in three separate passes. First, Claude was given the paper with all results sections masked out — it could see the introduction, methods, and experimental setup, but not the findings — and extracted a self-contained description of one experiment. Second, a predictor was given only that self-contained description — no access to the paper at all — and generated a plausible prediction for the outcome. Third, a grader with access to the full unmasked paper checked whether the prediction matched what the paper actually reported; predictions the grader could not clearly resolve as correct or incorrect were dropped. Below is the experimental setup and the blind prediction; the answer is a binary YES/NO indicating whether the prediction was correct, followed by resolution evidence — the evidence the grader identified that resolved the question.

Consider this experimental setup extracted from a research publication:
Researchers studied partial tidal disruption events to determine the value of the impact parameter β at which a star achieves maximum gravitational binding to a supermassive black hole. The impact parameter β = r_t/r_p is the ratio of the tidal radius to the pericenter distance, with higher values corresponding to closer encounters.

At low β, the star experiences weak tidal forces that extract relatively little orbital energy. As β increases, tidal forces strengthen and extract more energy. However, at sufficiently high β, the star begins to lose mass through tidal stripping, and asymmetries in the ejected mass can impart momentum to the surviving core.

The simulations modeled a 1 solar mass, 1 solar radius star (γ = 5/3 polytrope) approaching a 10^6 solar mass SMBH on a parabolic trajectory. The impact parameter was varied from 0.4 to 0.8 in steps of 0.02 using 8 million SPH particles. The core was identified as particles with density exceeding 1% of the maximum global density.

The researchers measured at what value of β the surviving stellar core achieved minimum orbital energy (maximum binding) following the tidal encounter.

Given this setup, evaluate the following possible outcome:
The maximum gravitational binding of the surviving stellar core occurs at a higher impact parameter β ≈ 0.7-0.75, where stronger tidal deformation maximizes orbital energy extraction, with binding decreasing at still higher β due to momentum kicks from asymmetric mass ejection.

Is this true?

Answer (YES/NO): NO